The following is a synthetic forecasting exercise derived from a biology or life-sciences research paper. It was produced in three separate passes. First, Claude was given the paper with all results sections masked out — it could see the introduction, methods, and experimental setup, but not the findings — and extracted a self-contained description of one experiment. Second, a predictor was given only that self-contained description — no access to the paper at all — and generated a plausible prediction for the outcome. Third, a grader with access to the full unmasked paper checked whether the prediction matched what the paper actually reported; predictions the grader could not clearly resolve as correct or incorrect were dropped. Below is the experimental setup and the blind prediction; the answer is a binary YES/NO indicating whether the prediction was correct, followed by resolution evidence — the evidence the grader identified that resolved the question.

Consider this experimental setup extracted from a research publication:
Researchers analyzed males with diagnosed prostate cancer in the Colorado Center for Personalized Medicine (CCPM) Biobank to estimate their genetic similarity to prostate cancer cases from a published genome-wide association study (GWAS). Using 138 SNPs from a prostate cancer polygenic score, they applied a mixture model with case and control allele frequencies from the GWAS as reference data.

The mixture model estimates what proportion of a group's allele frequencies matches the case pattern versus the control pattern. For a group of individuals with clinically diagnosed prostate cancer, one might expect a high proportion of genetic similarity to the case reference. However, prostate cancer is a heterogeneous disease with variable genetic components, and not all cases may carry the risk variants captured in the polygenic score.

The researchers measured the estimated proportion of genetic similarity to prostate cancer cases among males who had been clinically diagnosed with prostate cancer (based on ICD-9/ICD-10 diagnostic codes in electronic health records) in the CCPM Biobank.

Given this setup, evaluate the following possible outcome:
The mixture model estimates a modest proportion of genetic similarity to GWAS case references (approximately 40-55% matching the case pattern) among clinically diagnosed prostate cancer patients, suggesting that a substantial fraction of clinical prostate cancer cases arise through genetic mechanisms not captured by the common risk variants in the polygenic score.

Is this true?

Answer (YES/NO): NO